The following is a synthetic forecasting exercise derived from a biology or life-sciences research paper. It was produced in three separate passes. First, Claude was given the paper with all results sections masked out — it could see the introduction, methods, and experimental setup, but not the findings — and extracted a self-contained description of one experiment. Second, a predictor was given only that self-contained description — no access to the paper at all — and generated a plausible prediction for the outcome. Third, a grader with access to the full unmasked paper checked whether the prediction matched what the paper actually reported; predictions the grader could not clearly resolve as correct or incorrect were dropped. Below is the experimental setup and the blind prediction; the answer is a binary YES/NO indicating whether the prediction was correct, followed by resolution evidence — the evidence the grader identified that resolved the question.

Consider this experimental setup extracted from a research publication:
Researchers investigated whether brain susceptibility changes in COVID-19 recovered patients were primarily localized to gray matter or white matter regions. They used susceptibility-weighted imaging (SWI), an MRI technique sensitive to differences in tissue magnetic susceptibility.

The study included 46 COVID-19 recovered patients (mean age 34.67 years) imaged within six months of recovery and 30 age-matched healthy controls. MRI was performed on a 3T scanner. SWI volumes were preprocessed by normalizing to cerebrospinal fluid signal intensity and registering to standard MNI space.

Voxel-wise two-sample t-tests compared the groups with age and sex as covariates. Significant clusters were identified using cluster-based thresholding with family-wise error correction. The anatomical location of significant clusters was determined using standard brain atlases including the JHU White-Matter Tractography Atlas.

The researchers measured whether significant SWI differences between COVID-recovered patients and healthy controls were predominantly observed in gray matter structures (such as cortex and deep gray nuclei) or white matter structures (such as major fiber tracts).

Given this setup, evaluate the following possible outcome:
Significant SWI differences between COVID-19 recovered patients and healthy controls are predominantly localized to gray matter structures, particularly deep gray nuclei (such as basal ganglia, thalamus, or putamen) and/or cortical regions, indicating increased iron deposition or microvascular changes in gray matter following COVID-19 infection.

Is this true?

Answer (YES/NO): NO